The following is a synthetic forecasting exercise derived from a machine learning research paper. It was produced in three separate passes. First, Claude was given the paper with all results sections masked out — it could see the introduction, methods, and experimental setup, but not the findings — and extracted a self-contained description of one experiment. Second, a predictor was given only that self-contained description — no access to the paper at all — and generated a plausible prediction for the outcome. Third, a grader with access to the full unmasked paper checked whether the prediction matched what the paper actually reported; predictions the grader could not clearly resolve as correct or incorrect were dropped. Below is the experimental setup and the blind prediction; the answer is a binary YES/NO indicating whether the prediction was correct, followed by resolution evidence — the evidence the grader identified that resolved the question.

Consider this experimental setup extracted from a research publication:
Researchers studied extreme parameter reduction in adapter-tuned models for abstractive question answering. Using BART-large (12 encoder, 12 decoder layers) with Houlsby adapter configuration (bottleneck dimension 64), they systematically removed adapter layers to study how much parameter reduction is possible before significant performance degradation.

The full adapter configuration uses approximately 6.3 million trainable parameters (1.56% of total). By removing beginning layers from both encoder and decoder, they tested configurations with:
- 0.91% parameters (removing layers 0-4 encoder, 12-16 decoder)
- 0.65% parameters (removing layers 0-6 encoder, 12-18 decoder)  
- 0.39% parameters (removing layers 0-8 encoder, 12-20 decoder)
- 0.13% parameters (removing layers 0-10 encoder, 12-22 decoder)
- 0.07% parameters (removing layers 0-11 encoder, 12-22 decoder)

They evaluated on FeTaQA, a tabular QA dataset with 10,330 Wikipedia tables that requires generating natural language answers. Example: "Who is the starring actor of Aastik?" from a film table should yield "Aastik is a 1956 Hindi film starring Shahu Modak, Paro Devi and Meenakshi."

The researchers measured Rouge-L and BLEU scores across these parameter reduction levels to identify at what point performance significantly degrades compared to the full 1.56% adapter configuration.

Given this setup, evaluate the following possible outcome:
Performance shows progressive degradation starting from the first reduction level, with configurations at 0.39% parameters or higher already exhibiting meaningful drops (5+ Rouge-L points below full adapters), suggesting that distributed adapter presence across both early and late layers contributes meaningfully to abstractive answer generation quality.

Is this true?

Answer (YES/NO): NO